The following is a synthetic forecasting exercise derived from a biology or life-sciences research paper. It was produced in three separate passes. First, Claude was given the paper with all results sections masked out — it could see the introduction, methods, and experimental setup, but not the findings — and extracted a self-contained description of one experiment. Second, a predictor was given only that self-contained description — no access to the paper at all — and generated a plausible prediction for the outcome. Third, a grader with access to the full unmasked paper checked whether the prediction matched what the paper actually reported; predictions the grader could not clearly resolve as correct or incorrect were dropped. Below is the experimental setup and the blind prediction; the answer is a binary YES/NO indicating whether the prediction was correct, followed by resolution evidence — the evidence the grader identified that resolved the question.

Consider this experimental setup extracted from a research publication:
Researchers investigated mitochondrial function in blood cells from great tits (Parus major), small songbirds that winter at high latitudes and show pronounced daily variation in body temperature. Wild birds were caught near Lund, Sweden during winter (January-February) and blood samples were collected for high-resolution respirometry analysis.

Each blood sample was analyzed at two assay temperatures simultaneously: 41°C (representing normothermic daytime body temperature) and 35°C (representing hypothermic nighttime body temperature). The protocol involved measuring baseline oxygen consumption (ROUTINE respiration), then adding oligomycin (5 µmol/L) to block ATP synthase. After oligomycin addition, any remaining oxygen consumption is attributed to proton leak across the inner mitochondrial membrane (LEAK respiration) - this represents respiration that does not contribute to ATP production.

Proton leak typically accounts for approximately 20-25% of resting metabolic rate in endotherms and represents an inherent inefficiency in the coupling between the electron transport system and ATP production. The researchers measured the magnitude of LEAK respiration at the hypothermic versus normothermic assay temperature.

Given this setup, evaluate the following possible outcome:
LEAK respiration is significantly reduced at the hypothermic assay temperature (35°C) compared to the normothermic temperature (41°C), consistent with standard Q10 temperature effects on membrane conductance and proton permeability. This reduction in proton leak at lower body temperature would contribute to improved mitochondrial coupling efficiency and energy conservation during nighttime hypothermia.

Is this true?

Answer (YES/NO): NO